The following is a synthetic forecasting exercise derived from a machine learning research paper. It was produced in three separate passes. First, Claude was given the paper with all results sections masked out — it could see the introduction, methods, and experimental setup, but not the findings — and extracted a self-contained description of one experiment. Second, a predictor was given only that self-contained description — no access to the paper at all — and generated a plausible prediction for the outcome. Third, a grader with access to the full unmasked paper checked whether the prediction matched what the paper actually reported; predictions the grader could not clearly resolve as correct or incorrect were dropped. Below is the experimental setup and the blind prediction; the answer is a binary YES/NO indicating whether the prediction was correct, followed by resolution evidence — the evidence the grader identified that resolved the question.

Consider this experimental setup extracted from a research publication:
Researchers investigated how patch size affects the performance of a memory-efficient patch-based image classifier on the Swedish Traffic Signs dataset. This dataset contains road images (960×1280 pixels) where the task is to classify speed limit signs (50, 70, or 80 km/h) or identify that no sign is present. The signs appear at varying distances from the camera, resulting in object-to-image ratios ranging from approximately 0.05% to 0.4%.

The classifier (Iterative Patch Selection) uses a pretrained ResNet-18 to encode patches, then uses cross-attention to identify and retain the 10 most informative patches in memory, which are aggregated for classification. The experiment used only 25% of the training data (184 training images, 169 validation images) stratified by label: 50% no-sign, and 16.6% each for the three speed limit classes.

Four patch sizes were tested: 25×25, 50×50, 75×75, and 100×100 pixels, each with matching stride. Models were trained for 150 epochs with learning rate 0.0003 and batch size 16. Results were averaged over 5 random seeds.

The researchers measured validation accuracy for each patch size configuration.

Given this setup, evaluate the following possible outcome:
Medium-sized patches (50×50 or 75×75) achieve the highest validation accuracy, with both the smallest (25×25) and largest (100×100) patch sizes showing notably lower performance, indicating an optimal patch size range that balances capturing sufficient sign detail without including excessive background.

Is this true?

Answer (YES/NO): NO